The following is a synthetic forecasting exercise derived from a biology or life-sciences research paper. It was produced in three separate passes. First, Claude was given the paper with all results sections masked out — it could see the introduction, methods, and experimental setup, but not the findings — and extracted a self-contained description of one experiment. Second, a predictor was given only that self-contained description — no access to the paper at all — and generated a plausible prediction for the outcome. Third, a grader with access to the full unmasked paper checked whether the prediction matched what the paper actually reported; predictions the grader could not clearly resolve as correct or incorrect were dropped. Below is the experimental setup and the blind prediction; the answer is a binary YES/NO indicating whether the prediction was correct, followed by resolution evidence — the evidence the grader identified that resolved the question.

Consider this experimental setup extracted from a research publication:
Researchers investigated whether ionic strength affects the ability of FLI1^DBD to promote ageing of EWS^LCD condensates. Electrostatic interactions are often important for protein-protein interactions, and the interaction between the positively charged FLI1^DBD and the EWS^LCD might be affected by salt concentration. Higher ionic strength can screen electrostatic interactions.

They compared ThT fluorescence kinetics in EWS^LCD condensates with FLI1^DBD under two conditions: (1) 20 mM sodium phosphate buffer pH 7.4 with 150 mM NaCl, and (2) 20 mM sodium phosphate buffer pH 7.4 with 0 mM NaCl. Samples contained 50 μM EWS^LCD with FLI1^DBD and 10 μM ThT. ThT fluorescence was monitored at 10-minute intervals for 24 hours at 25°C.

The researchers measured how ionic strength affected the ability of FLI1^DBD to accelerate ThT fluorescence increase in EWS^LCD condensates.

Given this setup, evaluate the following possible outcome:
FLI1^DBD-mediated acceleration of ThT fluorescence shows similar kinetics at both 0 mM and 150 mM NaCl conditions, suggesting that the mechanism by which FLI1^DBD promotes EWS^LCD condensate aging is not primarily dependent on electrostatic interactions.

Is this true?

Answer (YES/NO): NO